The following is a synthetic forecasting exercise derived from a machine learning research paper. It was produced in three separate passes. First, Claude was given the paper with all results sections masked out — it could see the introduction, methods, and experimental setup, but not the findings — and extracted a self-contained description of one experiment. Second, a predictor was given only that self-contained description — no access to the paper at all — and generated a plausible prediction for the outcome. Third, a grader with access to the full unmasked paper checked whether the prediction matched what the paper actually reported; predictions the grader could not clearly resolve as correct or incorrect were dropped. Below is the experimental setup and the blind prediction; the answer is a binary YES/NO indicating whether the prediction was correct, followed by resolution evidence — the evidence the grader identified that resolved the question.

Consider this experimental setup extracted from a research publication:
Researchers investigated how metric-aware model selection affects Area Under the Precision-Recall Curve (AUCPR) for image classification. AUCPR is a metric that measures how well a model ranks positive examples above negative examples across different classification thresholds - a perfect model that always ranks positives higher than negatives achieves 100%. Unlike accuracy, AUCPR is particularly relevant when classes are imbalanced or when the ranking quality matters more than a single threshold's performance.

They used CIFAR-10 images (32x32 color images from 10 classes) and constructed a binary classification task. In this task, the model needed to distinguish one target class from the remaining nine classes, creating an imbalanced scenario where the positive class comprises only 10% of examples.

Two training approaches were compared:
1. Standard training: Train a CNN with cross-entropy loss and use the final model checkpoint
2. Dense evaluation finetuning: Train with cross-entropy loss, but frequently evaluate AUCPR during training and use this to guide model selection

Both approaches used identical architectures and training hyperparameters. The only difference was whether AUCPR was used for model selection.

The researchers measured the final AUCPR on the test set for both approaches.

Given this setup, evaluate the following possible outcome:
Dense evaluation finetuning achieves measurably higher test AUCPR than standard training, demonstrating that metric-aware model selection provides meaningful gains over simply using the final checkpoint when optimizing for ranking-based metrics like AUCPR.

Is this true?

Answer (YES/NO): YES